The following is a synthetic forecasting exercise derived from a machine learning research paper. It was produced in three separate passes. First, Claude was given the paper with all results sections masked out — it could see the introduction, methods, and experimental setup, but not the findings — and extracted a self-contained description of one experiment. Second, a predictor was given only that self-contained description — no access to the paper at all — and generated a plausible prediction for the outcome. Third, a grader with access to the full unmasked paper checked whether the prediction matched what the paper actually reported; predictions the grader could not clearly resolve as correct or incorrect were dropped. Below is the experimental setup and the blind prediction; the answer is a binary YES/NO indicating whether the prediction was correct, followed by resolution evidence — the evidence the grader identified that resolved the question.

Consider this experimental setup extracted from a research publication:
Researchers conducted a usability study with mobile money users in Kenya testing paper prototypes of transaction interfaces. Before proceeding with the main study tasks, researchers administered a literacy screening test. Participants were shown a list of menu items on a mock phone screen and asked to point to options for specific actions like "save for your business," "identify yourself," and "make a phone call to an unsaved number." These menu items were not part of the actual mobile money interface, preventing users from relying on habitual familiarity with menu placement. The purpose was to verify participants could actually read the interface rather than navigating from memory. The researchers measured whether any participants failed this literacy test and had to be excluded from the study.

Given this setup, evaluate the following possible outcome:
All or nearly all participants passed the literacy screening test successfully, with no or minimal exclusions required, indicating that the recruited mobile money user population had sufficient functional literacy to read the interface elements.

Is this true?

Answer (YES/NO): YES